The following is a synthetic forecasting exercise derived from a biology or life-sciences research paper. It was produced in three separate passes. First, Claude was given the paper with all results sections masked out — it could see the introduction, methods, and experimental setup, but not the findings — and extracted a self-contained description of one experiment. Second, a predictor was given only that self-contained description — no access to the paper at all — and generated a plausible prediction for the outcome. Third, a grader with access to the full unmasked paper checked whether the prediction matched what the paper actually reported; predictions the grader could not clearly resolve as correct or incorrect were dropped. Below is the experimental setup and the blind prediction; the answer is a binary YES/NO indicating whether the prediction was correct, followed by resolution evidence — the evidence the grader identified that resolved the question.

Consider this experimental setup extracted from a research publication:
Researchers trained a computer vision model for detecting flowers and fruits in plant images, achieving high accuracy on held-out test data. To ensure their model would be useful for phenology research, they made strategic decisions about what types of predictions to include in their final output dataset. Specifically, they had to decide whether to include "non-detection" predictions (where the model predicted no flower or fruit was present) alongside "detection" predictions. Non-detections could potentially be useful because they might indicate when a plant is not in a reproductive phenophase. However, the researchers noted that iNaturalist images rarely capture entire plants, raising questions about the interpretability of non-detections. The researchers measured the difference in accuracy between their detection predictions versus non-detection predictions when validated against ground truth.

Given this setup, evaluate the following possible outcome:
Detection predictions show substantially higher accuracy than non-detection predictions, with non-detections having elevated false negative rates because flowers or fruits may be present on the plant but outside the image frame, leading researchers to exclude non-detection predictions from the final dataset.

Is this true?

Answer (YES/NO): YES